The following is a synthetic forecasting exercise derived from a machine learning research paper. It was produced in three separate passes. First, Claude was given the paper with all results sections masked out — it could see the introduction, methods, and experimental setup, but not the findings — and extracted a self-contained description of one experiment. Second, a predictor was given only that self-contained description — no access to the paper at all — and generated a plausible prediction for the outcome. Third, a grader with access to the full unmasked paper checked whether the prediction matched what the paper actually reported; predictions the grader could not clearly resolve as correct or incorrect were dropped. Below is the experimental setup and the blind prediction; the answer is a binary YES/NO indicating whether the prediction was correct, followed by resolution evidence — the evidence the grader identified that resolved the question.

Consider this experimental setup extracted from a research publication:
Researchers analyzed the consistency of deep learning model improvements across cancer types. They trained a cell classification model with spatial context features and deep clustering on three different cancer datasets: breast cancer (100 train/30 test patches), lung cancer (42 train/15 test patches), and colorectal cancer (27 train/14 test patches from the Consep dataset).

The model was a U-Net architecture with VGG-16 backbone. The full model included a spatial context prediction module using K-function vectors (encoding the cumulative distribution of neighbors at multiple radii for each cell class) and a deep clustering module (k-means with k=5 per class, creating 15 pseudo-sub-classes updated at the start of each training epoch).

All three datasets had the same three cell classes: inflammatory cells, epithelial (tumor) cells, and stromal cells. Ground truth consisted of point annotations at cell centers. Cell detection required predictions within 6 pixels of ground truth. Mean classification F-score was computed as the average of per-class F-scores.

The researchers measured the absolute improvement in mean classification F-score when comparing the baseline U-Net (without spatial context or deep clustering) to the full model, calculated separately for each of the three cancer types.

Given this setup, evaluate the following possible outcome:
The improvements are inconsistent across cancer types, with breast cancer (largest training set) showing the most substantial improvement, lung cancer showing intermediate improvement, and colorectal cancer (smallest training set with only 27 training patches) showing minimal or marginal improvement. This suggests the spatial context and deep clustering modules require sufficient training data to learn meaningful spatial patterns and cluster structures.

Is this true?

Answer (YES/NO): NO